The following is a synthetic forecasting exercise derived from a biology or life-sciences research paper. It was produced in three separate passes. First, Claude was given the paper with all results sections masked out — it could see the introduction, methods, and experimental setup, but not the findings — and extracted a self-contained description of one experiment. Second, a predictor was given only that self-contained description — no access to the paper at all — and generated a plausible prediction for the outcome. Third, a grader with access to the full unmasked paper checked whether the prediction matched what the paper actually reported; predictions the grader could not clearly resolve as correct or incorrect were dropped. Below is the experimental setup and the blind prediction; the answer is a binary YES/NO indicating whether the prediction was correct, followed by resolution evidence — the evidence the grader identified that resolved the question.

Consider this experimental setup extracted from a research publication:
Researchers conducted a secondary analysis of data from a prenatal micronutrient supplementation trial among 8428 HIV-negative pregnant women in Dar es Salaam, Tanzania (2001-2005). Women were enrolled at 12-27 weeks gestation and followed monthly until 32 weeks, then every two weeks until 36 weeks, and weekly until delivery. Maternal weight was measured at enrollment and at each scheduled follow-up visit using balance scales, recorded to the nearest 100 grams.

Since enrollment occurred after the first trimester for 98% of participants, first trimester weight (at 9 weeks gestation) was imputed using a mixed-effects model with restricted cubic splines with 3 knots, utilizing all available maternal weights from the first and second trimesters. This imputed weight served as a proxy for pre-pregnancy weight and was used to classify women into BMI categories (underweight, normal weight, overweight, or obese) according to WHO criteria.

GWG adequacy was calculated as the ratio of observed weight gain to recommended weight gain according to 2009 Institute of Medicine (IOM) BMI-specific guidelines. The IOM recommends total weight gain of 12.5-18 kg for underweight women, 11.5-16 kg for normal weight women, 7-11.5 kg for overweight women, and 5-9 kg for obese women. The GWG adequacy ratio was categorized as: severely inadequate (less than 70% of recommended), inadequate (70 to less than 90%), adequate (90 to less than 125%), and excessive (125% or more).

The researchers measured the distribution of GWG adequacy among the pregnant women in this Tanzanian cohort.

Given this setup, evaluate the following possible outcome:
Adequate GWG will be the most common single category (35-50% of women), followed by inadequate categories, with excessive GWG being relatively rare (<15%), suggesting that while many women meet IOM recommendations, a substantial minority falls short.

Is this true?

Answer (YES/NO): NO